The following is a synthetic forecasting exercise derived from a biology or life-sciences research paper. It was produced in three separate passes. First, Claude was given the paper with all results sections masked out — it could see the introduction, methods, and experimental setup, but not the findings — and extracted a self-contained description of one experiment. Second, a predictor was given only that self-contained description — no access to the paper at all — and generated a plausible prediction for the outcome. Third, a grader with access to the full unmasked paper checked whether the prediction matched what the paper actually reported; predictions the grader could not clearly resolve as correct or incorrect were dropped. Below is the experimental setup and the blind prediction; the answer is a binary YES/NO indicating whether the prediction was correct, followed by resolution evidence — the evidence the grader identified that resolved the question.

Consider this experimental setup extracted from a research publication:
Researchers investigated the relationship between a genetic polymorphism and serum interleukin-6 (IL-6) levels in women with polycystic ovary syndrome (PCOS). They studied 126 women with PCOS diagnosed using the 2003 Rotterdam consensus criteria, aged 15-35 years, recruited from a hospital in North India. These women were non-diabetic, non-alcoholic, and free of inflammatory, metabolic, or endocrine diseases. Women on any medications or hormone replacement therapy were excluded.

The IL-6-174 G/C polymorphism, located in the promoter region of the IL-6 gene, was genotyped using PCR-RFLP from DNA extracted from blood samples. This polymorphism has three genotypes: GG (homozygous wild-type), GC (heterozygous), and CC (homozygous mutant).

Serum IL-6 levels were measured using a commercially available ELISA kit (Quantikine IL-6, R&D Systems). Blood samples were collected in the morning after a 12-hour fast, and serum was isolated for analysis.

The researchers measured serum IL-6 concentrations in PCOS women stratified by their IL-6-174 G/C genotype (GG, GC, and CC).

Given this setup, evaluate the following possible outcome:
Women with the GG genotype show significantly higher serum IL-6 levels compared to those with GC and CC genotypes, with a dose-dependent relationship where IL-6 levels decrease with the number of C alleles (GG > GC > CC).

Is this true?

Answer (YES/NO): NO